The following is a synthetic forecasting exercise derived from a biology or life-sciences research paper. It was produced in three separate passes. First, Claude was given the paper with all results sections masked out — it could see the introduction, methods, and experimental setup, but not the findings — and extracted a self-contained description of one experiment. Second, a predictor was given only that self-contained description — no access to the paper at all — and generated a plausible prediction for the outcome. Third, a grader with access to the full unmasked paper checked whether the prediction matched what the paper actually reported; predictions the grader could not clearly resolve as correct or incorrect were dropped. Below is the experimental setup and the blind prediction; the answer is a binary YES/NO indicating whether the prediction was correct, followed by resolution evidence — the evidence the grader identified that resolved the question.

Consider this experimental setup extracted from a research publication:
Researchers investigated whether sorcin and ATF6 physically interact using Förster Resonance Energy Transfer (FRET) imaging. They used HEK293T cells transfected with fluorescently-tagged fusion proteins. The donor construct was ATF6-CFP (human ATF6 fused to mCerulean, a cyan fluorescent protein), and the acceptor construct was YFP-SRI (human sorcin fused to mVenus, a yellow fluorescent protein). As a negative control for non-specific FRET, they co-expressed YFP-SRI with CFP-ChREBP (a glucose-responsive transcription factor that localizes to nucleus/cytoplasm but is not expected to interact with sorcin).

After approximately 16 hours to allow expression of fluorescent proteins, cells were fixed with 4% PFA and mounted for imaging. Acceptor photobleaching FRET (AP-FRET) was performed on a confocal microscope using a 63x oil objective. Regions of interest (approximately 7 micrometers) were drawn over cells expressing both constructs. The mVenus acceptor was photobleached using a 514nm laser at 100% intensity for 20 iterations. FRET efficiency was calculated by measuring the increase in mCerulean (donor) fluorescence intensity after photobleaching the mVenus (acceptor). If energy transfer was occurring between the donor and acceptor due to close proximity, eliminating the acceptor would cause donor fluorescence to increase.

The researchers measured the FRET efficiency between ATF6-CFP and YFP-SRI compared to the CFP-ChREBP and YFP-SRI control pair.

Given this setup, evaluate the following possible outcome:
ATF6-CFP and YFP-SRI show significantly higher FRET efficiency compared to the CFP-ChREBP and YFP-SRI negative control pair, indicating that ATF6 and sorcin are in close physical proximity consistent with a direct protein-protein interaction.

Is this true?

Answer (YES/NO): NO